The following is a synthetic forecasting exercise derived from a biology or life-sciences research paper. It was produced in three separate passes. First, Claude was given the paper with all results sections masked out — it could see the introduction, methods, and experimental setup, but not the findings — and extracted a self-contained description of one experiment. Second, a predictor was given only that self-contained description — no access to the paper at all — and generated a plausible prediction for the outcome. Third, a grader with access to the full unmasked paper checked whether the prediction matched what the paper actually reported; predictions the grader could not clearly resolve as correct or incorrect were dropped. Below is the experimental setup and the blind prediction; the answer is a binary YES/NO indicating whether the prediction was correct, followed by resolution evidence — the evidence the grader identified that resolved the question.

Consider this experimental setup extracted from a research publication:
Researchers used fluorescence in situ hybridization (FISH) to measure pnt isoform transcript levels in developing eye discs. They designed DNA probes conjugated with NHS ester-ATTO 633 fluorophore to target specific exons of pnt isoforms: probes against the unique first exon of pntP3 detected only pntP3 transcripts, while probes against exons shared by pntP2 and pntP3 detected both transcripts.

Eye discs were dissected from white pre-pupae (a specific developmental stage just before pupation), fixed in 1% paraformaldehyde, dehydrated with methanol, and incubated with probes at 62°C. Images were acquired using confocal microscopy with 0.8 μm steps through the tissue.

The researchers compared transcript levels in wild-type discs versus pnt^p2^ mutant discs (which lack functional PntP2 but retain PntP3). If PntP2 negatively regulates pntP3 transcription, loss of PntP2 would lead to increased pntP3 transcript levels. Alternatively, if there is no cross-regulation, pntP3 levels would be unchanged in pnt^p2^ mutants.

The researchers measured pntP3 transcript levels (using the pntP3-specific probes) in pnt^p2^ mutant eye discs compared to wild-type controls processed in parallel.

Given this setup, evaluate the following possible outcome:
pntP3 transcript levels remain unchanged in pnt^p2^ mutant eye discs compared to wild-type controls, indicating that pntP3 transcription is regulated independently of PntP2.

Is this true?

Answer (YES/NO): NO